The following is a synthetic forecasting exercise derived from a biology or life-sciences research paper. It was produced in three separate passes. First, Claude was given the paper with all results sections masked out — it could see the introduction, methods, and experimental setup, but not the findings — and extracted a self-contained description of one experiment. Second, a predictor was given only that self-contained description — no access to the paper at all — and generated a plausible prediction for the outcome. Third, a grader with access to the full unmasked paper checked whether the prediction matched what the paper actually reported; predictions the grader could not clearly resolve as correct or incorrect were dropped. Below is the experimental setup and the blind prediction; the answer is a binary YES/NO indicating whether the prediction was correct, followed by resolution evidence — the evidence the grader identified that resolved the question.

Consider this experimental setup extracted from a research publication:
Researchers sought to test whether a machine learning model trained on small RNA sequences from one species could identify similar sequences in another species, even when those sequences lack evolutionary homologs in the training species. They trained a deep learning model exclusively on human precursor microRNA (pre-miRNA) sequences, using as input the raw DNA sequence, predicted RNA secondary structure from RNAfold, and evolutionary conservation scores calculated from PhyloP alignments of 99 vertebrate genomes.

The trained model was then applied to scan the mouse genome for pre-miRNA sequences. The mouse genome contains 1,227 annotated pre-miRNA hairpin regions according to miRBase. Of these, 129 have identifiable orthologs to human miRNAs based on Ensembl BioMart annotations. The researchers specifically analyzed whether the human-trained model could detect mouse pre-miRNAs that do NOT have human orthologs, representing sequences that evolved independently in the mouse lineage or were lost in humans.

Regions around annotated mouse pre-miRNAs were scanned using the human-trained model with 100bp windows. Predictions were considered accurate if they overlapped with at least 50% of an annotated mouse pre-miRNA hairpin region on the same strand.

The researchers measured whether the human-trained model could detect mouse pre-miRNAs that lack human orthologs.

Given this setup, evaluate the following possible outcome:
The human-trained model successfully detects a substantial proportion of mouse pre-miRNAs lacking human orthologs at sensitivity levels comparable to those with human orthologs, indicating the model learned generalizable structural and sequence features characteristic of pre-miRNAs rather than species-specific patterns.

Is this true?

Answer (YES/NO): NO